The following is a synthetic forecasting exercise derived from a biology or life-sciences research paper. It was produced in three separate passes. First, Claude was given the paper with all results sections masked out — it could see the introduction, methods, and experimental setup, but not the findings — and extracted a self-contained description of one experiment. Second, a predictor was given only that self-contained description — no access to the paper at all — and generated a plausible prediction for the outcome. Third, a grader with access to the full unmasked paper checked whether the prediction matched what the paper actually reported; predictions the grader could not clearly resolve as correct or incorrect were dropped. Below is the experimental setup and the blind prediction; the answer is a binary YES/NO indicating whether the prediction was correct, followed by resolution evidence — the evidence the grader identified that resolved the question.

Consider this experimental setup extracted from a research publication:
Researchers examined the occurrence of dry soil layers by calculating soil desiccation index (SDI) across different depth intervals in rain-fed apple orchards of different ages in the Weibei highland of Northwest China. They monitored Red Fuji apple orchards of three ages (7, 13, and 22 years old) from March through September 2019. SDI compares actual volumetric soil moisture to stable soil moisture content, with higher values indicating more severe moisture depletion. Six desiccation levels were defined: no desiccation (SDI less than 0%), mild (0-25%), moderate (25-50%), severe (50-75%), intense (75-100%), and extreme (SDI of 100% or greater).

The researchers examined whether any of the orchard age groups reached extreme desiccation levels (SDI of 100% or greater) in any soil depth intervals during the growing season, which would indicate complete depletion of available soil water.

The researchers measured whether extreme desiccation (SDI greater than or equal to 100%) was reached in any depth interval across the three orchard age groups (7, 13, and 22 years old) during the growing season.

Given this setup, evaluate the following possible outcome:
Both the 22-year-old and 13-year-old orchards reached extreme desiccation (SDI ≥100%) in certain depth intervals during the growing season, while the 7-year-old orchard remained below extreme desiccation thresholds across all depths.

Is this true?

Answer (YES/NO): NO